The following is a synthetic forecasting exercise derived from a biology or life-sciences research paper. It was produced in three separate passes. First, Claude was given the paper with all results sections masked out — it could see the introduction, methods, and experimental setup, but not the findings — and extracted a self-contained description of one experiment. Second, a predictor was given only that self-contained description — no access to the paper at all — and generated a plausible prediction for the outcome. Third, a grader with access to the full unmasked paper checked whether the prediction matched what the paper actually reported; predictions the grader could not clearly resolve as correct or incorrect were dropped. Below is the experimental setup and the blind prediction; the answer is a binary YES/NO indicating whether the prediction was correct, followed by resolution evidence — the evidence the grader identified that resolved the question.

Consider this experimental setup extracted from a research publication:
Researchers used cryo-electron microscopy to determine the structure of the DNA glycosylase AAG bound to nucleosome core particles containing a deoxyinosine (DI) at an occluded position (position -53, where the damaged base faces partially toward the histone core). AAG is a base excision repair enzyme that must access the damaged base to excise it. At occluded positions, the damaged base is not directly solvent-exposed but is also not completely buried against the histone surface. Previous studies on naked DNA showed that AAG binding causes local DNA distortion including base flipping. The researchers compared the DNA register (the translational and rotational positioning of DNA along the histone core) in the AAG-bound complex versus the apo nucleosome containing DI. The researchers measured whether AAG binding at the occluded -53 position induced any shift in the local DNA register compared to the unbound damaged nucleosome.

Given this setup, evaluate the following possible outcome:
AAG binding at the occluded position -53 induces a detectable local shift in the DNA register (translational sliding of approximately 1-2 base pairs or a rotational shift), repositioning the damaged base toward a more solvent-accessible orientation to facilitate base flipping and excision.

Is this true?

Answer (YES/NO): YES